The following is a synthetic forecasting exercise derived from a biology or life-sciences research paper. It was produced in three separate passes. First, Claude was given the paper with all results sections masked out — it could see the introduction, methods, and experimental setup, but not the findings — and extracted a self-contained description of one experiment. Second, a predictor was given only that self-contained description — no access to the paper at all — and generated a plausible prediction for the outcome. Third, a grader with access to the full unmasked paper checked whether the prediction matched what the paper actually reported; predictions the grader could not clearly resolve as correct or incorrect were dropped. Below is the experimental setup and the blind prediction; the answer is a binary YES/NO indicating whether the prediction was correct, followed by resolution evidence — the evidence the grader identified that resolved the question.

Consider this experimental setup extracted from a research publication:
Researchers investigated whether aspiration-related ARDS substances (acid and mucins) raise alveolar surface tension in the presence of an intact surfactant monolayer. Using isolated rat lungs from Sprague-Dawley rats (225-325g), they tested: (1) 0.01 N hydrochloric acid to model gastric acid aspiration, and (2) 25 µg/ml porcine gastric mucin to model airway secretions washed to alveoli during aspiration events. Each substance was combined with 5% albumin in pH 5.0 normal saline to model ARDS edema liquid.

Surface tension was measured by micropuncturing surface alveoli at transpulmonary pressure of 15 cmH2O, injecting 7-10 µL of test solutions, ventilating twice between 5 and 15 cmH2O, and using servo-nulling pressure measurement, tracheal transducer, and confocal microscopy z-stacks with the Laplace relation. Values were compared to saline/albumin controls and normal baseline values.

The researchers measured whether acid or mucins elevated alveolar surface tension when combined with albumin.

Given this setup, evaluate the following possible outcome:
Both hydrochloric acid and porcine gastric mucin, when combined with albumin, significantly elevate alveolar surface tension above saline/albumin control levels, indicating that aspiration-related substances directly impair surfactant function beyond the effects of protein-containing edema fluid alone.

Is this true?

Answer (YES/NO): NO